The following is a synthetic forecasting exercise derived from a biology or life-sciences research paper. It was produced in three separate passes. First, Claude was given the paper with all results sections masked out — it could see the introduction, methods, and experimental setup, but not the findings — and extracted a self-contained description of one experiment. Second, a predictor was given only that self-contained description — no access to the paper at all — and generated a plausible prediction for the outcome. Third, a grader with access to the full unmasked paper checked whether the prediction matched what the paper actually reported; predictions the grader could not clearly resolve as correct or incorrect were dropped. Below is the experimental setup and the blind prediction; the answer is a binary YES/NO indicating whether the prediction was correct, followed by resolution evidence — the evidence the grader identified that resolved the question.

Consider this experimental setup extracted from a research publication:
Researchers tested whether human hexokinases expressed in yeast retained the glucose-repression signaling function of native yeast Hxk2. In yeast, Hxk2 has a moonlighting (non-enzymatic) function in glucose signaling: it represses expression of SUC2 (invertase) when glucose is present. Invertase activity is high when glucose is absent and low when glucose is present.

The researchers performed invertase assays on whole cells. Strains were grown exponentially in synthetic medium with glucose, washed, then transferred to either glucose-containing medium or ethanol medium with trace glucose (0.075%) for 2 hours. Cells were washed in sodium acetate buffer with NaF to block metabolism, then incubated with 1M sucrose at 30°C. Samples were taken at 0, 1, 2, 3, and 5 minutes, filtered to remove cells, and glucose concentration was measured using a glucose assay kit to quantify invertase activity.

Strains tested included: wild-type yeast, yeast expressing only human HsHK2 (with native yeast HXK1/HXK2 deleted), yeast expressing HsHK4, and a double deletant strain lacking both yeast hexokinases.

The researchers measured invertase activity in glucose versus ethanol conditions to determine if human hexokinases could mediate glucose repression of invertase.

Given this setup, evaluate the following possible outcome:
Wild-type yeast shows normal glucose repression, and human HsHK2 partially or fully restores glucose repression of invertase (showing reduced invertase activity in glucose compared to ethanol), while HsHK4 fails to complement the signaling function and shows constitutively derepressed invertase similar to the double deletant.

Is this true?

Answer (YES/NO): NO